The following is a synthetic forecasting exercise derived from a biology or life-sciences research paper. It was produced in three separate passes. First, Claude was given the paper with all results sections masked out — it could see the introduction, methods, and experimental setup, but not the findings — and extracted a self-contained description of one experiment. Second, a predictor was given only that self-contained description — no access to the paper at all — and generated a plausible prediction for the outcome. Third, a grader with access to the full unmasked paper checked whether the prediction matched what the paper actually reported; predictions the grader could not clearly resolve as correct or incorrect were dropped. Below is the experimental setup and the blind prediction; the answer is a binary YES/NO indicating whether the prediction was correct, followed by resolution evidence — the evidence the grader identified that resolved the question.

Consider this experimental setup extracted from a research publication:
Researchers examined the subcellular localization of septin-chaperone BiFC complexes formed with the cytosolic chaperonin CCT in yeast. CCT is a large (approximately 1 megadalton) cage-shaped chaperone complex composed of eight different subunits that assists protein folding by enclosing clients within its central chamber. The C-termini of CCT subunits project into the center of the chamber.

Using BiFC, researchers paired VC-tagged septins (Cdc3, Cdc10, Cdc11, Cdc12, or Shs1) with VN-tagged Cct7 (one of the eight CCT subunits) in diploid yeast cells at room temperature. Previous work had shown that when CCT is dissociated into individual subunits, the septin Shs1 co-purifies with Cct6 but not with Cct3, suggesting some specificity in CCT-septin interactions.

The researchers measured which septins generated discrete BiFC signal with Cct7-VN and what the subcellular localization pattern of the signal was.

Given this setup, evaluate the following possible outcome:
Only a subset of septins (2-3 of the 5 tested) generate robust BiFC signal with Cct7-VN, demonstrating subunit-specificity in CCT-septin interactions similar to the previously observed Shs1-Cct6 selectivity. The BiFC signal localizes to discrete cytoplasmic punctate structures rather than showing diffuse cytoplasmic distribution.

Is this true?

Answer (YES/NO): YES